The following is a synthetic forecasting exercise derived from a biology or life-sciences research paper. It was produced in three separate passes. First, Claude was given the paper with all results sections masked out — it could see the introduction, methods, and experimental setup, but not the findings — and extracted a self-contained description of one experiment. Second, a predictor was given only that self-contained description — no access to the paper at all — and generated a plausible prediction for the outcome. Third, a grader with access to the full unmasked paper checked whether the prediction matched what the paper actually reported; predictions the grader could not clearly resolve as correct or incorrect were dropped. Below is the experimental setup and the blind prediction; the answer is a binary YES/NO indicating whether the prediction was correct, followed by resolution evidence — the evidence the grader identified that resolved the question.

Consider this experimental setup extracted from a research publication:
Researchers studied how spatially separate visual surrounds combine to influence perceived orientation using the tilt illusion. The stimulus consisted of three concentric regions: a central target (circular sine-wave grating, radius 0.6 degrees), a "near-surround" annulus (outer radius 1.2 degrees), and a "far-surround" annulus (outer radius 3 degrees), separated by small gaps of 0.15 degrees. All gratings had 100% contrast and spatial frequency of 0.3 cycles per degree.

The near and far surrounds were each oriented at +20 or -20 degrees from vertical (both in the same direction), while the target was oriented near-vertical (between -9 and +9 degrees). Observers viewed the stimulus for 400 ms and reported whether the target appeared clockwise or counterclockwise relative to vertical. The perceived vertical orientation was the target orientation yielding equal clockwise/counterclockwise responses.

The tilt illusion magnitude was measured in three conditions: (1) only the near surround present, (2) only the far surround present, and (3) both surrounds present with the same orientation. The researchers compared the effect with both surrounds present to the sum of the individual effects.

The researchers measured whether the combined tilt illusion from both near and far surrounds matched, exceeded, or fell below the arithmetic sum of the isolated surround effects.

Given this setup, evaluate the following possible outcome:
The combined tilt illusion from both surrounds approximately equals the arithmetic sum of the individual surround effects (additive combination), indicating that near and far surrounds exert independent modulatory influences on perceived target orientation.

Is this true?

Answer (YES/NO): NO